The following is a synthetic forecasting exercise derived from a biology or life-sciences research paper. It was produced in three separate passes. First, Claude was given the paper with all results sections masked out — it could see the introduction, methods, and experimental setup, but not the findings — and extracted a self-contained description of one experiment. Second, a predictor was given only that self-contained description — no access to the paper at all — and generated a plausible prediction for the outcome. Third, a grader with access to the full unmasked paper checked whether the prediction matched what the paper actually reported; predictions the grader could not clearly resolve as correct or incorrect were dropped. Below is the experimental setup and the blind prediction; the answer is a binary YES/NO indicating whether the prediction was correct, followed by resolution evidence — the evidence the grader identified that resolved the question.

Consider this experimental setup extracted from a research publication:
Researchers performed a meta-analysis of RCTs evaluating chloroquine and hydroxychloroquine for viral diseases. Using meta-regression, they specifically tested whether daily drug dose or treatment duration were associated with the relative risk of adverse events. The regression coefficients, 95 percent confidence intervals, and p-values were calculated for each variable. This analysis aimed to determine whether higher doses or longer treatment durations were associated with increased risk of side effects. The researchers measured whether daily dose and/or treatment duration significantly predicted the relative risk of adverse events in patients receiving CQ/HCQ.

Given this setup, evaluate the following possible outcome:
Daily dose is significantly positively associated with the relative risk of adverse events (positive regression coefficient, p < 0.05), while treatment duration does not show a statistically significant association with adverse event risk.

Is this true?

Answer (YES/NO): NO